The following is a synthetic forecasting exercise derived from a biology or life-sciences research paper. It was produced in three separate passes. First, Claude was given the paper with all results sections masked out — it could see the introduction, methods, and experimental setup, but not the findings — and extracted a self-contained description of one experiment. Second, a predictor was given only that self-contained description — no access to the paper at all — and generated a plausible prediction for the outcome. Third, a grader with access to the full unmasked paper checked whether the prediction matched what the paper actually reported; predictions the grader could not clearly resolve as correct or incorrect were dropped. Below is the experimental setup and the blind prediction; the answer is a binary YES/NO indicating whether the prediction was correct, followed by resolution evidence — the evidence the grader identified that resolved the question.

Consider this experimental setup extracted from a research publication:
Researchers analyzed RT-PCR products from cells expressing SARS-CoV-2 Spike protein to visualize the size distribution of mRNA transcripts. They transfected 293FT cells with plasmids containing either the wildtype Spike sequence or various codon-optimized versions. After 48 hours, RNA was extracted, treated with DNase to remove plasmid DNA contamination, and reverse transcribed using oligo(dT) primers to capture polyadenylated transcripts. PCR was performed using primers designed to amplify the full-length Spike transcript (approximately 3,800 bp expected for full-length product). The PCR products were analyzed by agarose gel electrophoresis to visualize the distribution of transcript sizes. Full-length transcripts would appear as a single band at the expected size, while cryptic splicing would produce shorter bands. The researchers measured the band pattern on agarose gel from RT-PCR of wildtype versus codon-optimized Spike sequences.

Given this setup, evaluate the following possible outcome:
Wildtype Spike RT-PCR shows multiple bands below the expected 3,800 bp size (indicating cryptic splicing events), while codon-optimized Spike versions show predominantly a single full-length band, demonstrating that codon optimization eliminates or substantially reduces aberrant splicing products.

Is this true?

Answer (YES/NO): NO